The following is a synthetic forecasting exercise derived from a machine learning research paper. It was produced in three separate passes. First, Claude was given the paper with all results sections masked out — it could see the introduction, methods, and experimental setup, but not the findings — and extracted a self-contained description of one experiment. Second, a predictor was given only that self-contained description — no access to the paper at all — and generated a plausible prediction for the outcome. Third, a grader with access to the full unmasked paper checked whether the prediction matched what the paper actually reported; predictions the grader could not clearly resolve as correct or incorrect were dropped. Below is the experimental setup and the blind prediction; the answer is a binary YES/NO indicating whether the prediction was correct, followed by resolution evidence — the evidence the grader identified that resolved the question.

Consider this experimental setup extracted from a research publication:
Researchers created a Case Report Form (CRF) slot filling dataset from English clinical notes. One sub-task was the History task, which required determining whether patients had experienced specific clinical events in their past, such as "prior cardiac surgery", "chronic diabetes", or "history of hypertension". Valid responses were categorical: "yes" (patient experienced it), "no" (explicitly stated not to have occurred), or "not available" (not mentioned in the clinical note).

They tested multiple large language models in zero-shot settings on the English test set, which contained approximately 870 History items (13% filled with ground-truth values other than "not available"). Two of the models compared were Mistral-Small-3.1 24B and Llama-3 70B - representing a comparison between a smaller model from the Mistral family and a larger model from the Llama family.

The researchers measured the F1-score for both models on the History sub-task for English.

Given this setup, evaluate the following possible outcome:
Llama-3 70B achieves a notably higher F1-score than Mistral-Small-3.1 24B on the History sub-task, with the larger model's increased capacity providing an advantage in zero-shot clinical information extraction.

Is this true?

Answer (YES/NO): NO